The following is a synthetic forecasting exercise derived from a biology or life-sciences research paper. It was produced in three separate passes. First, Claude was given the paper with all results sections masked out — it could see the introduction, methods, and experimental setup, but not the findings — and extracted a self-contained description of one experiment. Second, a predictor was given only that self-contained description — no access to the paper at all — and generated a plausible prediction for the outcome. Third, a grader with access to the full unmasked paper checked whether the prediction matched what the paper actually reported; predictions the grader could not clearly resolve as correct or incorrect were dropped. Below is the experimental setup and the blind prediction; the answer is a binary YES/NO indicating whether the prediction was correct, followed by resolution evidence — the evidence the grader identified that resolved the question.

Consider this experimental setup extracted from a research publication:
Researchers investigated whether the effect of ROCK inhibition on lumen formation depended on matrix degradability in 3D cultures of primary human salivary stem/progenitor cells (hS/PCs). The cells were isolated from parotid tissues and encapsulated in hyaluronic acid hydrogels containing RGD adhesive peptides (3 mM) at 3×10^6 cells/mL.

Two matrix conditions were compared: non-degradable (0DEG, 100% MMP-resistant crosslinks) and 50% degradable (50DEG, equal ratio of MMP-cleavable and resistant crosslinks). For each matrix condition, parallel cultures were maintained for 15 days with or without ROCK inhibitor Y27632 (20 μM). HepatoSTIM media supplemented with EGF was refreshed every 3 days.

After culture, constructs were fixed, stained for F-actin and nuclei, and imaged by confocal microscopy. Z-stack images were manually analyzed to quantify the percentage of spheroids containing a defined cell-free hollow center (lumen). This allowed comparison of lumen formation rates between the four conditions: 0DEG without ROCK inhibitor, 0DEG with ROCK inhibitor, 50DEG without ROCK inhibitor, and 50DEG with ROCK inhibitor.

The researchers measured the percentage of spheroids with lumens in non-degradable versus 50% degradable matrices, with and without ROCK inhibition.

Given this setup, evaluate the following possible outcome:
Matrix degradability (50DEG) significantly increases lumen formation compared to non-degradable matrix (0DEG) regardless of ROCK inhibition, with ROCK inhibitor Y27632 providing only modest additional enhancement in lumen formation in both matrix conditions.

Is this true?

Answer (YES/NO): NO